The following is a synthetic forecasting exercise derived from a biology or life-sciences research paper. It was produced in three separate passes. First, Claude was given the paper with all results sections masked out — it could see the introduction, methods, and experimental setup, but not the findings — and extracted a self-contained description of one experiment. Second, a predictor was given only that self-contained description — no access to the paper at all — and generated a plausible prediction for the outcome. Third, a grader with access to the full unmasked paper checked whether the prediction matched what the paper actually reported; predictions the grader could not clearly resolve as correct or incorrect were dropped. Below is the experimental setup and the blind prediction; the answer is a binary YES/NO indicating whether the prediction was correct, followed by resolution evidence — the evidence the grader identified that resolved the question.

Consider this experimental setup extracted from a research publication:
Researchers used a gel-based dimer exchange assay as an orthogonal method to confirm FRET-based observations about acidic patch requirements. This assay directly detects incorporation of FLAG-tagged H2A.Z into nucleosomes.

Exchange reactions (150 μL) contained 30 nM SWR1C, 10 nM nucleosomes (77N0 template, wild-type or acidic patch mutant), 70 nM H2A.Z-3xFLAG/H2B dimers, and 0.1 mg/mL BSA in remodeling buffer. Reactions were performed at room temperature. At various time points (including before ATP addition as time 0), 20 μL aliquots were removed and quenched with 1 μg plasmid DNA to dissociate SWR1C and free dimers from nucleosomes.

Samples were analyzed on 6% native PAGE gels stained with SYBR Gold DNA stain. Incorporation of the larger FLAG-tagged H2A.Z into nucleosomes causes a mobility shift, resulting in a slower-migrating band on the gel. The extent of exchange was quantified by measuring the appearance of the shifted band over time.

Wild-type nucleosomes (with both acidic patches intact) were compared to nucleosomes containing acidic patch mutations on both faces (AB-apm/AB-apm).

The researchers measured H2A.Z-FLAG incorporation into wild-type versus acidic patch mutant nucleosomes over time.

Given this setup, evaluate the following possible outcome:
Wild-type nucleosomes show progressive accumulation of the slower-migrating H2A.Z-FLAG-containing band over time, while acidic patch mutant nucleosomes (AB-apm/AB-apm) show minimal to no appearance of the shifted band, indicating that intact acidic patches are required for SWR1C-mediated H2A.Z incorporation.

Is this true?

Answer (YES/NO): YES